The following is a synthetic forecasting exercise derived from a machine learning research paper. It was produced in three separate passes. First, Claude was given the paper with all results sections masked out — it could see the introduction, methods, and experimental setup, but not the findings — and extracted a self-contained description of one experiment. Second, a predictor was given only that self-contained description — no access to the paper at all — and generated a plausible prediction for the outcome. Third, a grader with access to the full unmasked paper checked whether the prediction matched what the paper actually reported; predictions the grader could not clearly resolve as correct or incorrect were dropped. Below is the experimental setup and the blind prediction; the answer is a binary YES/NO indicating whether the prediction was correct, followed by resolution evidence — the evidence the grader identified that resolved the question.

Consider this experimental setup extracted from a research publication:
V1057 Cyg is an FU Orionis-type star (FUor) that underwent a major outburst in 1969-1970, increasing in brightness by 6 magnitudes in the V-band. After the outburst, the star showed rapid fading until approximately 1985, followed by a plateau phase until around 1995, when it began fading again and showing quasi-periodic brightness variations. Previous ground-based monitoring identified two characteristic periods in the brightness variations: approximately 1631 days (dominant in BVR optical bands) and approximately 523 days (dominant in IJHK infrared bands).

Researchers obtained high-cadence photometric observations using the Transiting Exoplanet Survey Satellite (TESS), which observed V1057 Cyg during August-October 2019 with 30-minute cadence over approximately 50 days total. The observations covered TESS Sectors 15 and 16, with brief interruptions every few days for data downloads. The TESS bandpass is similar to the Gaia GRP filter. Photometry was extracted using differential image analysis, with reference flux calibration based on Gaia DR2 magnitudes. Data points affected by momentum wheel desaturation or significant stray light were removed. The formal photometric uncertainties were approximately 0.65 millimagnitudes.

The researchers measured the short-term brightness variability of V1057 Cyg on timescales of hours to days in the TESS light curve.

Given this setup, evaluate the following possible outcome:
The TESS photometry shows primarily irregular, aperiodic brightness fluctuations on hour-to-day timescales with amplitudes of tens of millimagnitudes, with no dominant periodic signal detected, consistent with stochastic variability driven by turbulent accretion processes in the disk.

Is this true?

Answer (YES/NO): YES